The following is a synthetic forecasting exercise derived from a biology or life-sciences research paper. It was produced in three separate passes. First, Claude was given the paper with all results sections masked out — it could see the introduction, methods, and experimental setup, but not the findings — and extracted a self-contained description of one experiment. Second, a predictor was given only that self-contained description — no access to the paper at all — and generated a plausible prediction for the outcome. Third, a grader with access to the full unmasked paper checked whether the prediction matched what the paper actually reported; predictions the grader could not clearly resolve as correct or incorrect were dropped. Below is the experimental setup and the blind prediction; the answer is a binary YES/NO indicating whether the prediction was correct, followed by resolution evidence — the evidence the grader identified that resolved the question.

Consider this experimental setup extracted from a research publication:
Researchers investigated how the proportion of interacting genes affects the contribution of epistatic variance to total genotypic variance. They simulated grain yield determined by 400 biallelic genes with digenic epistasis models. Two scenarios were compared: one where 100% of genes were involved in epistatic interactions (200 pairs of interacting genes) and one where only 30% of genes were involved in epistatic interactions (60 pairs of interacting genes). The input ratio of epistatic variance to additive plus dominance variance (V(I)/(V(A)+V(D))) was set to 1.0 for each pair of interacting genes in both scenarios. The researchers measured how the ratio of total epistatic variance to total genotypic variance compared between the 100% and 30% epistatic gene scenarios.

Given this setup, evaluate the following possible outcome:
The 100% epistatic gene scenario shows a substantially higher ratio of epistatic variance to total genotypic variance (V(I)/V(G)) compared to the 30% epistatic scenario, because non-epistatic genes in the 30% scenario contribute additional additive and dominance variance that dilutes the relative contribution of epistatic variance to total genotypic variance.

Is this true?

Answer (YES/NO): YES